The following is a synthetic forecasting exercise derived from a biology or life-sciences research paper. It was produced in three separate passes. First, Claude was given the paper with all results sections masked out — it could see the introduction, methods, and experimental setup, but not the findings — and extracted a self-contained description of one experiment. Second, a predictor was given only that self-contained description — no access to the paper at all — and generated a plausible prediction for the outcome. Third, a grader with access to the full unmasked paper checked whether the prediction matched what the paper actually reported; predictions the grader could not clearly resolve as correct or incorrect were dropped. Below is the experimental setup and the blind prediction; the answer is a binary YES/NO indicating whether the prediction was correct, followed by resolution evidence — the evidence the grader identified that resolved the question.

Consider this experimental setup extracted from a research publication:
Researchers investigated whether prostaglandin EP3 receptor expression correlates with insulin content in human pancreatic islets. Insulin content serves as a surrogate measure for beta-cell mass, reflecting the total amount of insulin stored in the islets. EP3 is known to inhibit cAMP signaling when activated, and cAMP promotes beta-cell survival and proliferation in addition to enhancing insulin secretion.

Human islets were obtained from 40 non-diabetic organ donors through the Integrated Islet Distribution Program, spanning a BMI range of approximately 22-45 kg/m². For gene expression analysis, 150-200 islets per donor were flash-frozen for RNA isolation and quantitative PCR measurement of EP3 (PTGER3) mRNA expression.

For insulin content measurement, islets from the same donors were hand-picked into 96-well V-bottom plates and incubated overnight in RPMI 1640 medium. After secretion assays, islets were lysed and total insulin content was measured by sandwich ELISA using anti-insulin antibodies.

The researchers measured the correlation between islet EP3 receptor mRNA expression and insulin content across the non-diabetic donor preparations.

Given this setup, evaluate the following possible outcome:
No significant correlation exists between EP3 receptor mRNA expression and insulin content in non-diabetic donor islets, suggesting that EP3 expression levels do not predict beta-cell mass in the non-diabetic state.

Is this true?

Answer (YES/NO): YES